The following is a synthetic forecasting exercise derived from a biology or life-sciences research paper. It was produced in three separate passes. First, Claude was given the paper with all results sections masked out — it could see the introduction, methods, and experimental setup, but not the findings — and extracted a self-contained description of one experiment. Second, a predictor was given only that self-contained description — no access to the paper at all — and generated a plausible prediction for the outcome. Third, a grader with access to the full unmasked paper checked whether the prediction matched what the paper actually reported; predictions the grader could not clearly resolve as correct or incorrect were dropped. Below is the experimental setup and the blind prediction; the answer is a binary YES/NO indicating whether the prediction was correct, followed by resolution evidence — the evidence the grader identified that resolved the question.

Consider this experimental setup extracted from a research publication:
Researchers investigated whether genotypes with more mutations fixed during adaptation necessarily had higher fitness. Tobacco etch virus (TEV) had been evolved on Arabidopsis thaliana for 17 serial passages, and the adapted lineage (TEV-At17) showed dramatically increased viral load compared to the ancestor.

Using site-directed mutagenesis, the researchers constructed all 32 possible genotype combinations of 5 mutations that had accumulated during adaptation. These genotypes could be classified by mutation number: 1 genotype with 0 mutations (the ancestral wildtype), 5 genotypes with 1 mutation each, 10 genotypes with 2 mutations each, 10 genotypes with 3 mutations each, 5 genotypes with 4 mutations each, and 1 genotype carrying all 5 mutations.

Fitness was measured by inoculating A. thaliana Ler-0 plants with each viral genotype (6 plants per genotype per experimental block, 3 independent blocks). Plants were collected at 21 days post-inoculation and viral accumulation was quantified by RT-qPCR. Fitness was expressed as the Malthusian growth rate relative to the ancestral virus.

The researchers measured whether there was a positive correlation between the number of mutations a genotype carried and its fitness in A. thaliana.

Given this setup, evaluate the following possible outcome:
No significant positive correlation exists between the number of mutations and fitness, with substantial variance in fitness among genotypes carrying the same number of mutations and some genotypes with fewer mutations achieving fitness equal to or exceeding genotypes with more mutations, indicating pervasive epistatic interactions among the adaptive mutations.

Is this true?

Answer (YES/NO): YES